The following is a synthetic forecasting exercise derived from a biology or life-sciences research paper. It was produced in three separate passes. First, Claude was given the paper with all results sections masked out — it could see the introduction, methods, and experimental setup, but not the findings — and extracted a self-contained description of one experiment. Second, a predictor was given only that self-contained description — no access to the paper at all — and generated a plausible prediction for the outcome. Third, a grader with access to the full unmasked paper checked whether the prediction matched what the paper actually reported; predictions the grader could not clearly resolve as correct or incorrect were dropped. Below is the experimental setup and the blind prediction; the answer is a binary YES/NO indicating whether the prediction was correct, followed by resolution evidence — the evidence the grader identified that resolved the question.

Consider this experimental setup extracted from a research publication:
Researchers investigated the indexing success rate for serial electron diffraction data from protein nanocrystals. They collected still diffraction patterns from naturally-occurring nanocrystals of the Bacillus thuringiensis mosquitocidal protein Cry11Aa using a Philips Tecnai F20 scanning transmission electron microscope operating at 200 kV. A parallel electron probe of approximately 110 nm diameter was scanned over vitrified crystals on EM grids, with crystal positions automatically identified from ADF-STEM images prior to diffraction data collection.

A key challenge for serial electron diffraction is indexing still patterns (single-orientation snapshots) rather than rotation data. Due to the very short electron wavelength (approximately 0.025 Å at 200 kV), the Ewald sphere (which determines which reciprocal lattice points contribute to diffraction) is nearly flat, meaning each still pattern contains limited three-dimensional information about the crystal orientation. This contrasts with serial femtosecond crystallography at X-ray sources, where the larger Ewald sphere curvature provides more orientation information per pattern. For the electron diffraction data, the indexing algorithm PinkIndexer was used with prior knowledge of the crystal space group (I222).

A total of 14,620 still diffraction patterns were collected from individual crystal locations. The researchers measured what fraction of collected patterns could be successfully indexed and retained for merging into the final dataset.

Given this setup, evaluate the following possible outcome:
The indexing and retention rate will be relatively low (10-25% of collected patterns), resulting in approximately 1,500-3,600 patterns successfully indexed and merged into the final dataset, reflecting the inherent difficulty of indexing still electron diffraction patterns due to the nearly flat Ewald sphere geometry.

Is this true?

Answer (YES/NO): NO